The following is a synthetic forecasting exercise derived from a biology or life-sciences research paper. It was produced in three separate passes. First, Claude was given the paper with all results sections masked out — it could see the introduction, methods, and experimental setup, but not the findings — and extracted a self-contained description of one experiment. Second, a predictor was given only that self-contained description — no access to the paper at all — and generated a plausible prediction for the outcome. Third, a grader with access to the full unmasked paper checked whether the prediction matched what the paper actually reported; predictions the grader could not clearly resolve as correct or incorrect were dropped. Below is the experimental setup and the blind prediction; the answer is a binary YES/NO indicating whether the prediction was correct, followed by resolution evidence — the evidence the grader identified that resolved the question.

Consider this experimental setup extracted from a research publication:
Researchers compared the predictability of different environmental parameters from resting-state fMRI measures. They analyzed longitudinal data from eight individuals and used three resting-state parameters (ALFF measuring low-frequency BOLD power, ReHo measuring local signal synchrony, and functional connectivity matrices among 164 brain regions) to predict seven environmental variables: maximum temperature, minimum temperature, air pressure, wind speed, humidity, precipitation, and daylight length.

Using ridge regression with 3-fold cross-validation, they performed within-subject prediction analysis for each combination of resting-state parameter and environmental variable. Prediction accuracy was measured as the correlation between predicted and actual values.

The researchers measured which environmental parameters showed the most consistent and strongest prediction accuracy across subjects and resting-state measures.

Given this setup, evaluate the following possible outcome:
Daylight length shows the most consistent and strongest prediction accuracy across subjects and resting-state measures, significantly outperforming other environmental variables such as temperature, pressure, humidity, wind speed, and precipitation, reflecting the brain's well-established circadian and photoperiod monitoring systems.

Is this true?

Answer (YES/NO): NO